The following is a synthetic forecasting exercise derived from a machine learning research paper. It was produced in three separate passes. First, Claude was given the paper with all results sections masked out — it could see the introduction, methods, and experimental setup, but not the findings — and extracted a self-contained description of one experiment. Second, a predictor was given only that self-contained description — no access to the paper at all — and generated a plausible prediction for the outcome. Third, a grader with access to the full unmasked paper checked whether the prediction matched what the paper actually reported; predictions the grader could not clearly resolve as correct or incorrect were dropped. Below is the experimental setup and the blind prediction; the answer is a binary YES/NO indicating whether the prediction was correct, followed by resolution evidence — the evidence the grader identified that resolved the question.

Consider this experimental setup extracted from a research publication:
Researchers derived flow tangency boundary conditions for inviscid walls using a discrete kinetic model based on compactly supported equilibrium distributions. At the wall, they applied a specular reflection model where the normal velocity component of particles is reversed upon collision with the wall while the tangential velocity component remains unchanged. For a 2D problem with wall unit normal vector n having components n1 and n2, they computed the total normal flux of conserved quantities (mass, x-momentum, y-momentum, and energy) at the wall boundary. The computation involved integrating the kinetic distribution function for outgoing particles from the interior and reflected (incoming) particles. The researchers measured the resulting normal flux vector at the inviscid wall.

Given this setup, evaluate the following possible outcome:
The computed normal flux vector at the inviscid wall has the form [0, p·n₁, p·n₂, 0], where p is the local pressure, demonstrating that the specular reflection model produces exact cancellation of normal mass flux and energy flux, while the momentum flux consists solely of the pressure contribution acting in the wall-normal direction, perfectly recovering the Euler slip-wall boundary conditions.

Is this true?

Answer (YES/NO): YES